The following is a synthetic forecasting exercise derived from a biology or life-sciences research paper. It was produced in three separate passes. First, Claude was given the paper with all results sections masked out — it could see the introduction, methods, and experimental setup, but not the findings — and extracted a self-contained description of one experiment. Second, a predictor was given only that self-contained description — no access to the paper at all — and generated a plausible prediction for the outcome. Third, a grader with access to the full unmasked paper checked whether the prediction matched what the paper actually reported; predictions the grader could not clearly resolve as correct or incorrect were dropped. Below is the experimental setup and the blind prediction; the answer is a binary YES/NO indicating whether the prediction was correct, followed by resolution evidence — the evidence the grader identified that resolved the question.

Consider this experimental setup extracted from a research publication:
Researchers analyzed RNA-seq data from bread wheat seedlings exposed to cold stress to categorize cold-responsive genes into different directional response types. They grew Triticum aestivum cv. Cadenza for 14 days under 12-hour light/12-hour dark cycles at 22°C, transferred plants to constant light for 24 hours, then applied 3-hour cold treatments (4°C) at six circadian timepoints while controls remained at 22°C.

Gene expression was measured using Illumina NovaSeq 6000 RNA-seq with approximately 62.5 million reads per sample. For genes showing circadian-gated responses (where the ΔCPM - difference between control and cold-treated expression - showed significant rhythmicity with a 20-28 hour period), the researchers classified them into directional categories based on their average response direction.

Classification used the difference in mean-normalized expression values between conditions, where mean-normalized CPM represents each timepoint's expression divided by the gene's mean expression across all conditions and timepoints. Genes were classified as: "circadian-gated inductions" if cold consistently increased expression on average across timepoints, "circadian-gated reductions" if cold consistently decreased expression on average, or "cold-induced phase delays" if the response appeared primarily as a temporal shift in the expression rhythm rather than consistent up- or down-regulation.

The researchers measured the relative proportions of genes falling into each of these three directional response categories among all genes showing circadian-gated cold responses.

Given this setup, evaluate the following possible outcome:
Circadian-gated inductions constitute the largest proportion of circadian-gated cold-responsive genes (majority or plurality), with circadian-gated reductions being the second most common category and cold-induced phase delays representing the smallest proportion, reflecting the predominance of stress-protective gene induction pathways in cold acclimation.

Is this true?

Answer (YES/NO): NO